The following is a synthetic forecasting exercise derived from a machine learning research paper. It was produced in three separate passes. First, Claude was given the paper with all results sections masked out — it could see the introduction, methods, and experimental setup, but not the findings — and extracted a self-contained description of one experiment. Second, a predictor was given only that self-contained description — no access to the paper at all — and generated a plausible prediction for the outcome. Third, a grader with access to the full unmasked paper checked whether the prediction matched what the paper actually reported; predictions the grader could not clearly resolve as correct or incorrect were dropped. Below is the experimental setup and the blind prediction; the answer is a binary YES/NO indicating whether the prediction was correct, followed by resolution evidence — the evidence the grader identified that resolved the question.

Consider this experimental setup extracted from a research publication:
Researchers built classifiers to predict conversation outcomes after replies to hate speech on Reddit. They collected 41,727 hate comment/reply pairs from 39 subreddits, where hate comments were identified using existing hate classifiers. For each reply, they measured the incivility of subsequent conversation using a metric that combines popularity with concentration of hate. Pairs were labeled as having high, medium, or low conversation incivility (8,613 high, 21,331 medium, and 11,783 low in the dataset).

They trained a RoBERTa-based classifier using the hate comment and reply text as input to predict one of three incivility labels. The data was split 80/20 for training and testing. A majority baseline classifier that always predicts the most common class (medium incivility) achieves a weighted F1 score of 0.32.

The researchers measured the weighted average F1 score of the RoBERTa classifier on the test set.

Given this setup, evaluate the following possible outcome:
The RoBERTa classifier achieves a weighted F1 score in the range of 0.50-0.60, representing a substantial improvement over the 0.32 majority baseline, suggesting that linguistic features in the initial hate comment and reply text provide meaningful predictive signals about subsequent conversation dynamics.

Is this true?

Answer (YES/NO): NO